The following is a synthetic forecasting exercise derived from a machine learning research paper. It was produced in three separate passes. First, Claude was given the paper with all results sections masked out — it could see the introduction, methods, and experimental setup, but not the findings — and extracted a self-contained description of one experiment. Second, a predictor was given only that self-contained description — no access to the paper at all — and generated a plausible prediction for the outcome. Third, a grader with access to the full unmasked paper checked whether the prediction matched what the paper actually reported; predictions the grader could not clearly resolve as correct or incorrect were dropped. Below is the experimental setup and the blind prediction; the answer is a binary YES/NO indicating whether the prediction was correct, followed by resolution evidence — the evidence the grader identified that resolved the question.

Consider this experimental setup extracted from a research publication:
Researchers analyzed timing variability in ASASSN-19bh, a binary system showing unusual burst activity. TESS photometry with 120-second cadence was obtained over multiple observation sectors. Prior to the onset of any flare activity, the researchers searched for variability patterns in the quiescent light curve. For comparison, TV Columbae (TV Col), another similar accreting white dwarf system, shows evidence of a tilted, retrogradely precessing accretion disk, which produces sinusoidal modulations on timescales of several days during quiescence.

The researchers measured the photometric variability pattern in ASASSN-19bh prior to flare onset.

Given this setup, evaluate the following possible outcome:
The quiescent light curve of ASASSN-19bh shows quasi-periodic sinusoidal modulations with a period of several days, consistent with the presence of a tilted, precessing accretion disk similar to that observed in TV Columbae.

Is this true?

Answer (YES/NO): YES